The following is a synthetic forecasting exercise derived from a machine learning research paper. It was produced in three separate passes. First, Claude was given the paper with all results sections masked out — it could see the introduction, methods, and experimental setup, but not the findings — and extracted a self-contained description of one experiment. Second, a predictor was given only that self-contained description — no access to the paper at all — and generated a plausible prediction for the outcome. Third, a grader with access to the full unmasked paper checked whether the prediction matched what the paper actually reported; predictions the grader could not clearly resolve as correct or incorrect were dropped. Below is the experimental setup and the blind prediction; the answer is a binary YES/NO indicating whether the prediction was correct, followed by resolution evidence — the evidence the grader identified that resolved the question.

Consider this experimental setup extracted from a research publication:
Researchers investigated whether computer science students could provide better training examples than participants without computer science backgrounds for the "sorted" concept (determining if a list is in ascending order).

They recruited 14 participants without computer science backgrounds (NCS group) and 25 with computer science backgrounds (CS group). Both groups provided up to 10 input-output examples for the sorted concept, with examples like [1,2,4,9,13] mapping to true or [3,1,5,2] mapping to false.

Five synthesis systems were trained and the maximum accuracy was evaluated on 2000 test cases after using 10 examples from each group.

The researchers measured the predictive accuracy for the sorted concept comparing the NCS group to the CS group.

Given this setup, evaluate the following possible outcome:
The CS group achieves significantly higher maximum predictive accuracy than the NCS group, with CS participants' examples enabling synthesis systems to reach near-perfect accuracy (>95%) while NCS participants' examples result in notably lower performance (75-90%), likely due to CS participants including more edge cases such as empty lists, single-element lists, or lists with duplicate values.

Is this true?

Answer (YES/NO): NO